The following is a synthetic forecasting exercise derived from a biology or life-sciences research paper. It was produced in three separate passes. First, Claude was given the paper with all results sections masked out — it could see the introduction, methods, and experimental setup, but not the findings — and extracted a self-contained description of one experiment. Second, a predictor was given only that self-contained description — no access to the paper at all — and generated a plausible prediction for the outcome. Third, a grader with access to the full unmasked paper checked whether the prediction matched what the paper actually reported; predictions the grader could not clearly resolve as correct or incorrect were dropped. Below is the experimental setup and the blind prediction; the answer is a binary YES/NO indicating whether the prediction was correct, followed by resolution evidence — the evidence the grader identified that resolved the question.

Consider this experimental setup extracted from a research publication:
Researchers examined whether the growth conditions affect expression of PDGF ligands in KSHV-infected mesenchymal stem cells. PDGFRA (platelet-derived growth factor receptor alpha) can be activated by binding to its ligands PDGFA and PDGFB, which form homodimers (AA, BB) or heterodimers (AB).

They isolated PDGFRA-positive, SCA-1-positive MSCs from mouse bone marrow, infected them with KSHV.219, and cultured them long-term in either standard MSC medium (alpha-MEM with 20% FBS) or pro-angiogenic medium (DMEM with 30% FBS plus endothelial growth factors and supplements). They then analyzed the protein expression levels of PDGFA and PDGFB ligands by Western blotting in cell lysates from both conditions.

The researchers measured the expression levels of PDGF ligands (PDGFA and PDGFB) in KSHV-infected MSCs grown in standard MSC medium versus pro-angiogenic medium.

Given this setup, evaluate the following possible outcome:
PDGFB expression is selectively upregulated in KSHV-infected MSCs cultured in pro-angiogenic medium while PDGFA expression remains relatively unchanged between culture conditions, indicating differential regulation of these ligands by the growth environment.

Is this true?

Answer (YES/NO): NO